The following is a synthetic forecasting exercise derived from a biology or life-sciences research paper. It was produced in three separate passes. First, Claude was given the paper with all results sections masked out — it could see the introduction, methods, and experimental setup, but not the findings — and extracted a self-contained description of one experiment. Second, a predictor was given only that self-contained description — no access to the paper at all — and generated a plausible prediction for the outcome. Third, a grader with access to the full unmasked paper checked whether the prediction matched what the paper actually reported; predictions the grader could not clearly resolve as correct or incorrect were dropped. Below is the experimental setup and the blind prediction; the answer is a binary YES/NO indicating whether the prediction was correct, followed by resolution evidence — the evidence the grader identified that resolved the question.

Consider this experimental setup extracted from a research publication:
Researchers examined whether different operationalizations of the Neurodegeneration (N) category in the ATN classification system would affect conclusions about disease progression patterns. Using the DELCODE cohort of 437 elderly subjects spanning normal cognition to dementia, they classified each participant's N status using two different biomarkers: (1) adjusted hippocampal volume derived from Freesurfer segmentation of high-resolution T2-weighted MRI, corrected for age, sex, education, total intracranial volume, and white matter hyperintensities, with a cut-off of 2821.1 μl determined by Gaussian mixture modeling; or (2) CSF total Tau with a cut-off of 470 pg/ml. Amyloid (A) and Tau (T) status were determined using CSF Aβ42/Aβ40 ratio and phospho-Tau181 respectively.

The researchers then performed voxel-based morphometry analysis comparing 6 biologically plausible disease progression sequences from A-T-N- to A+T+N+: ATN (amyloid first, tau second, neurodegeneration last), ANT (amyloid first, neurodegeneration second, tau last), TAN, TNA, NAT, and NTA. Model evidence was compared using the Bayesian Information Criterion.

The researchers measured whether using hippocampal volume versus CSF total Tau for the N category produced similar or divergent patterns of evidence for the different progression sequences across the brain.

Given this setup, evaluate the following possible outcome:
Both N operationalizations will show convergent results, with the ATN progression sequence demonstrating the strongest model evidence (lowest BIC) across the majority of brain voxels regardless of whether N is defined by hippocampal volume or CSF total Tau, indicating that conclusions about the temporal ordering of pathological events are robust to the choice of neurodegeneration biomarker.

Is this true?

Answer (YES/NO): YES